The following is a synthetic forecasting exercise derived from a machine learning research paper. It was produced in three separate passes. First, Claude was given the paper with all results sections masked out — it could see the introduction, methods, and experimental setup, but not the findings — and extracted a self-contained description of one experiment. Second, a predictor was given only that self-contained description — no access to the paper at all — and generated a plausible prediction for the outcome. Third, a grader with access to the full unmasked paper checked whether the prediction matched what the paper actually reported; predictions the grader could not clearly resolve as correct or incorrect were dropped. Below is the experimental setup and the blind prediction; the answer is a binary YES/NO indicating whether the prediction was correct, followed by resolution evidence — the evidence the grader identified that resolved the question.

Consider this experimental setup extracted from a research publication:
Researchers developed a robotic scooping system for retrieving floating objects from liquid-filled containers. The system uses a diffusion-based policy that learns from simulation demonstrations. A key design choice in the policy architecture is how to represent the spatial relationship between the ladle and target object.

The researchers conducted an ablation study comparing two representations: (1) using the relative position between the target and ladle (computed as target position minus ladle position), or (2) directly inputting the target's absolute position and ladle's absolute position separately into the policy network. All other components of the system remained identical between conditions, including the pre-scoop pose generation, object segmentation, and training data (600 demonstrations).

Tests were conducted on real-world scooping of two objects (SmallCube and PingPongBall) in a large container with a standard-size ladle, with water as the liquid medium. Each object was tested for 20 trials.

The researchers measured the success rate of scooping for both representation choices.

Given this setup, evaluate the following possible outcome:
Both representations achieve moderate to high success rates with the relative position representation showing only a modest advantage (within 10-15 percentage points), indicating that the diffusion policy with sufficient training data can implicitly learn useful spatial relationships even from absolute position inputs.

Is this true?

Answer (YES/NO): NO